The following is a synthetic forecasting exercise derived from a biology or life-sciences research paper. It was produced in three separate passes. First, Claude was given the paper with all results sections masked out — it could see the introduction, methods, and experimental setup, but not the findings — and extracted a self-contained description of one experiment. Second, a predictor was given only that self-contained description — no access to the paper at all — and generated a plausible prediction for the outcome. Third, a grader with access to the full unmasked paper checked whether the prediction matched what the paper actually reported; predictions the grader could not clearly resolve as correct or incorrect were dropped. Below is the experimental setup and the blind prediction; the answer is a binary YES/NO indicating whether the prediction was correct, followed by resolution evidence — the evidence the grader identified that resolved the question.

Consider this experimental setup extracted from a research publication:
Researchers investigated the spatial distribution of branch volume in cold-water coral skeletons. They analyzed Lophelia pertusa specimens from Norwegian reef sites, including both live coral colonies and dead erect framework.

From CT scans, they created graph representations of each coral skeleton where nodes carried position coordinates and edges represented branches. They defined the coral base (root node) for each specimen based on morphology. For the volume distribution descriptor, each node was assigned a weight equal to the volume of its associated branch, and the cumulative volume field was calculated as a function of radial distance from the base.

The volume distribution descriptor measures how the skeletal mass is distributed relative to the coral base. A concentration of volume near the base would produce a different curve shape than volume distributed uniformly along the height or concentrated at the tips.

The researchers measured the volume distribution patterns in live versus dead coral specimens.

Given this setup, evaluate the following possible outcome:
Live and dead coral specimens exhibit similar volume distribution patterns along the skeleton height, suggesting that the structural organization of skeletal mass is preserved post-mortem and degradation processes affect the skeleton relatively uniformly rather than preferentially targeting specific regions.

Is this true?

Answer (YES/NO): NO